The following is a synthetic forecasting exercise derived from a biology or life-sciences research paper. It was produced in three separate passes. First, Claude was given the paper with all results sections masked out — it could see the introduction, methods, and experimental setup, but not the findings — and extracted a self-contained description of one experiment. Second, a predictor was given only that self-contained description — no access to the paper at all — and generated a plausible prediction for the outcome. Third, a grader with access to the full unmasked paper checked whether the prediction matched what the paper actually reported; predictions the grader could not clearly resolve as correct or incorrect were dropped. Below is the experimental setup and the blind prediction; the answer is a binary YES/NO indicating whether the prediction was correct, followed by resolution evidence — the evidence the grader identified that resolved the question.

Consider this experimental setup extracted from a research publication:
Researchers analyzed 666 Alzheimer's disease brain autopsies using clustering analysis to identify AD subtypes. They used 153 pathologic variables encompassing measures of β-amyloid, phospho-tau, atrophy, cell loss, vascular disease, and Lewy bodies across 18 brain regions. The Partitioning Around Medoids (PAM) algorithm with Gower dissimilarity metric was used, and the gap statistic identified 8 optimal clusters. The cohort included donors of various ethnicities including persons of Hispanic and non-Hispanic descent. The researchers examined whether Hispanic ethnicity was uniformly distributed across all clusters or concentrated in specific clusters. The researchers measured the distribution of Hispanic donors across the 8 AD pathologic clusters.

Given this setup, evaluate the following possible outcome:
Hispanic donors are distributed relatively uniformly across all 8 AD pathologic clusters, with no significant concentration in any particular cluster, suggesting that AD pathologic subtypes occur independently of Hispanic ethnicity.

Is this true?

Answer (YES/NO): NO